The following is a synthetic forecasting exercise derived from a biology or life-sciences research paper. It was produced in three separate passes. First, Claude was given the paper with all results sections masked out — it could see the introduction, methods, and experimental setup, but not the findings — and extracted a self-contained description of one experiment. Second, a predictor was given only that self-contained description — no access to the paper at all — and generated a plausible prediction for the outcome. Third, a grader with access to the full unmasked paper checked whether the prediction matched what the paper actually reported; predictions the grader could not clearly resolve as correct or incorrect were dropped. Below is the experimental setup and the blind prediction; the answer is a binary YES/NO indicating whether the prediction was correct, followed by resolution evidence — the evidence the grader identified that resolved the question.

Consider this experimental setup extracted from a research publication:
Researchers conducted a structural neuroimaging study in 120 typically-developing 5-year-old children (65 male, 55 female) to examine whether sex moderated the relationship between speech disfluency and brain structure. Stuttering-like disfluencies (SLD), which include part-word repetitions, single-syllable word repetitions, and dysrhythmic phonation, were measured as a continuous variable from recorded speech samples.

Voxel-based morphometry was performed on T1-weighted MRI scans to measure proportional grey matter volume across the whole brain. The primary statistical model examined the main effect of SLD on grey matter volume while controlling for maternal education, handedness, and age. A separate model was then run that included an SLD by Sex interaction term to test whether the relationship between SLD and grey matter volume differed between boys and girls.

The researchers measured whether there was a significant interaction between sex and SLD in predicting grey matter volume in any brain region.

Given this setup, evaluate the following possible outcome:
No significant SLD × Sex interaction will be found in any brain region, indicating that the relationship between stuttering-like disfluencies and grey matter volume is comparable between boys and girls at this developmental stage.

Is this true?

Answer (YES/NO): YES